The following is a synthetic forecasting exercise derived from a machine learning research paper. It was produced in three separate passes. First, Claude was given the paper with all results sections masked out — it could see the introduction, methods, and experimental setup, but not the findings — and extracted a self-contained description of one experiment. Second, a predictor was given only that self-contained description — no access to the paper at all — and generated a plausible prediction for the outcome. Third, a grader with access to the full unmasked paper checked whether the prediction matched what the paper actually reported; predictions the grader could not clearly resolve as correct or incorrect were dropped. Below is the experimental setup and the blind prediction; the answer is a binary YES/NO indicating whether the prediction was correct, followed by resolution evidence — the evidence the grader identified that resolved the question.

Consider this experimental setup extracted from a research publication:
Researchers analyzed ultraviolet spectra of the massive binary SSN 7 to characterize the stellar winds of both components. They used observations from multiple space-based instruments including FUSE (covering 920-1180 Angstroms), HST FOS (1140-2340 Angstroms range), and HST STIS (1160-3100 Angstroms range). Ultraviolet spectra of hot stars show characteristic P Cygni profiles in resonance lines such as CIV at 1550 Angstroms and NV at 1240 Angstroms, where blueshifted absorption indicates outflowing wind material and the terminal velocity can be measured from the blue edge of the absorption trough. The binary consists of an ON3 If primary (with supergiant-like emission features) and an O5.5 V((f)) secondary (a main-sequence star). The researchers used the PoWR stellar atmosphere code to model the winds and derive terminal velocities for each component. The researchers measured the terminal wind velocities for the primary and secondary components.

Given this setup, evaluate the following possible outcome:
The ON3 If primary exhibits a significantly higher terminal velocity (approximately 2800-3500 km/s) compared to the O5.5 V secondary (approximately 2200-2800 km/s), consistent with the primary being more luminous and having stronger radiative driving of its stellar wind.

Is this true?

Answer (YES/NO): NO